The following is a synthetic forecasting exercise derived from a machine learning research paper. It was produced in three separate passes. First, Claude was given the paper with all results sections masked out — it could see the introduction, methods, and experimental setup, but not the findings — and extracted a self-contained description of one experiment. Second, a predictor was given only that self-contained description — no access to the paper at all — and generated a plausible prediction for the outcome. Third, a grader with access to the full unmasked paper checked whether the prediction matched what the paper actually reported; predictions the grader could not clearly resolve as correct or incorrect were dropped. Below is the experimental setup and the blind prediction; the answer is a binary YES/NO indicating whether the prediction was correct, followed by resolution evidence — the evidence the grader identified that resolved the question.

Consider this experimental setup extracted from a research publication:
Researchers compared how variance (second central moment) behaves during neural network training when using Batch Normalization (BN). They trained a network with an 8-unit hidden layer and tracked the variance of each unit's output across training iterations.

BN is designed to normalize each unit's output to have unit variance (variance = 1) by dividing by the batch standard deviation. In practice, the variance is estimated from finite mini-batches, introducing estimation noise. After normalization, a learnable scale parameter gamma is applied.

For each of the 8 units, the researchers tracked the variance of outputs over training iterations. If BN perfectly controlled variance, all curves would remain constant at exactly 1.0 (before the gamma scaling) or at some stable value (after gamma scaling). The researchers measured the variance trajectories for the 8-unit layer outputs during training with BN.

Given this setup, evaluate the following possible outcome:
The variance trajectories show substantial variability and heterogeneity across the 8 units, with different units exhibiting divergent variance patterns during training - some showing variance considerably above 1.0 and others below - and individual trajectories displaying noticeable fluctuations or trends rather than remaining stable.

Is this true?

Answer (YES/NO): NO